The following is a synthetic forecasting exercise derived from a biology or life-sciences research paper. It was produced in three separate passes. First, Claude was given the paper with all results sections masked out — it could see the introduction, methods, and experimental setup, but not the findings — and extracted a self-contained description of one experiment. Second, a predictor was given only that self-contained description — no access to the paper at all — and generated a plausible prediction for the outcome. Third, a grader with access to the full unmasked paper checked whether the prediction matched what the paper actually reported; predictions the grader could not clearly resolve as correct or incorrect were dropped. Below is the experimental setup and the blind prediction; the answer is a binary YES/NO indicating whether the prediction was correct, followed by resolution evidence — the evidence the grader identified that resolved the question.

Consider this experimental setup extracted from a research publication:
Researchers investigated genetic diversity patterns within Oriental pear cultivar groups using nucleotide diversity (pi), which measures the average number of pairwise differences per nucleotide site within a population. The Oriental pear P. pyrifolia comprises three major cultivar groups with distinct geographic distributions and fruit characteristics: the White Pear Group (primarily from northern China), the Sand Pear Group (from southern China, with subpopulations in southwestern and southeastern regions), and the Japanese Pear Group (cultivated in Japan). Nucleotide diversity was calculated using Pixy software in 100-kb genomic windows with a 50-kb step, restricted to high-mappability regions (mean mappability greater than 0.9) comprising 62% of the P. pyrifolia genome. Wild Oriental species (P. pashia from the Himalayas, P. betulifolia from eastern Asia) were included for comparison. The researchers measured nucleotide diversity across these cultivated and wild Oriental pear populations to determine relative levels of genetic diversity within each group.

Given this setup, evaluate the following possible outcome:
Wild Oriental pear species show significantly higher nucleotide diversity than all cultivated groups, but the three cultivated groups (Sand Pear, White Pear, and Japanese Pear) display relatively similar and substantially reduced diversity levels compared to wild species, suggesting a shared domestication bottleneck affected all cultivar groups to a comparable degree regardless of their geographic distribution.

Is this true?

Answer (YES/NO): NO